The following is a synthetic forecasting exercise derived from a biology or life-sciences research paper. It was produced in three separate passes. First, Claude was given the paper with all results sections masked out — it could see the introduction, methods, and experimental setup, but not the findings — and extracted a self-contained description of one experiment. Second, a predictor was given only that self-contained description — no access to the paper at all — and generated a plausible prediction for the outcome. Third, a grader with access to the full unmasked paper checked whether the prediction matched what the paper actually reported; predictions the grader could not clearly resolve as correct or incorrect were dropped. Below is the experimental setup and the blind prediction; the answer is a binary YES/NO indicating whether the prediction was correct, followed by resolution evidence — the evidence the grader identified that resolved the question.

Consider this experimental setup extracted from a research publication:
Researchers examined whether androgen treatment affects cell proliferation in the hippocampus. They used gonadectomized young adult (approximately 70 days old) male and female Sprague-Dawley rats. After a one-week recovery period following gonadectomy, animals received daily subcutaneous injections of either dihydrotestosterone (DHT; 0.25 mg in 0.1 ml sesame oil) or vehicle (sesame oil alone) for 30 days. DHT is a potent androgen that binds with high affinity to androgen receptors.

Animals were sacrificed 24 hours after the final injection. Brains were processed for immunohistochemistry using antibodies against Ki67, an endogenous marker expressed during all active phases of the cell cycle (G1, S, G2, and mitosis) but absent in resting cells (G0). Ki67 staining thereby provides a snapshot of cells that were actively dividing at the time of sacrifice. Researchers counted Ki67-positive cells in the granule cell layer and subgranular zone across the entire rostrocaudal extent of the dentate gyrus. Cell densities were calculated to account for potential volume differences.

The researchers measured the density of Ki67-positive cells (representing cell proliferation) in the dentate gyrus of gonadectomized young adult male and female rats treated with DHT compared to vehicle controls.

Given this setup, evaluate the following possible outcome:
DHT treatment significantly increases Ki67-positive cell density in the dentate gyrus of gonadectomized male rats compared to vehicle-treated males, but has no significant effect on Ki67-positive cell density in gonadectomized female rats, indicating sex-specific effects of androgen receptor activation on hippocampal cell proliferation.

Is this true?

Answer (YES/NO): NO